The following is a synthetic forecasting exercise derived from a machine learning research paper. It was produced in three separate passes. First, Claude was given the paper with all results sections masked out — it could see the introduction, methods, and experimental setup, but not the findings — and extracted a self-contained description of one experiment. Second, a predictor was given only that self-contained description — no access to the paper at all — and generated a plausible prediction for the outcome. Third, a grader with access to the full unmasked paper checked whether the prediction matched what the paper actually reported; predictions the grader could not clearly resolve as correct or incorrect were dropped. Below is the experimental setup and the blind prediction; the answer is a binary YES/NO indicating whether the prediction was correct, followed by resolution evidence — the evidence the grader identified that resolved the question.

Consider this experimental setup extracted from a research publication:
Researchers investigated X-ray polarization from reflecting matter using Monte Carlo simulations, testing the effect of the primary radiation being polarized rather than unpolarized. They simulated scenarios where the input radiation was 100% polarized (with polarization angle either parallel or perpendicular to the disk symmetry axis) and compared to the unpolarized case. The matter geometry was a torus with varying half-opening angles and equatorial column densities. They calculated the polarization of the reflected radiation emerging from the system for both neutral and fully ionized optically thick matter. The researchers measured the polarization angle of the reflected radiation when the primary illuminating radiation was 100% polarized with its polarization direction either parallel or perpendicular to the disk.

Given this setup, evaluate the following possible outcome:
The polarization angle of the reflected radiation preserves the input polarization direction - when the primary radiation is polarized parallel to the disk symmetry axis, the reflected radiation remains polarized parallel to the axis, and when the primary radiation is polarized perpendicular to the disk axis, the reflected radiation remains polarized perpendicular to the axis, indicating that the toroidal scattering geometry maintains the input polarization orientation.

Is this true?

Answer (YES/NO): NO